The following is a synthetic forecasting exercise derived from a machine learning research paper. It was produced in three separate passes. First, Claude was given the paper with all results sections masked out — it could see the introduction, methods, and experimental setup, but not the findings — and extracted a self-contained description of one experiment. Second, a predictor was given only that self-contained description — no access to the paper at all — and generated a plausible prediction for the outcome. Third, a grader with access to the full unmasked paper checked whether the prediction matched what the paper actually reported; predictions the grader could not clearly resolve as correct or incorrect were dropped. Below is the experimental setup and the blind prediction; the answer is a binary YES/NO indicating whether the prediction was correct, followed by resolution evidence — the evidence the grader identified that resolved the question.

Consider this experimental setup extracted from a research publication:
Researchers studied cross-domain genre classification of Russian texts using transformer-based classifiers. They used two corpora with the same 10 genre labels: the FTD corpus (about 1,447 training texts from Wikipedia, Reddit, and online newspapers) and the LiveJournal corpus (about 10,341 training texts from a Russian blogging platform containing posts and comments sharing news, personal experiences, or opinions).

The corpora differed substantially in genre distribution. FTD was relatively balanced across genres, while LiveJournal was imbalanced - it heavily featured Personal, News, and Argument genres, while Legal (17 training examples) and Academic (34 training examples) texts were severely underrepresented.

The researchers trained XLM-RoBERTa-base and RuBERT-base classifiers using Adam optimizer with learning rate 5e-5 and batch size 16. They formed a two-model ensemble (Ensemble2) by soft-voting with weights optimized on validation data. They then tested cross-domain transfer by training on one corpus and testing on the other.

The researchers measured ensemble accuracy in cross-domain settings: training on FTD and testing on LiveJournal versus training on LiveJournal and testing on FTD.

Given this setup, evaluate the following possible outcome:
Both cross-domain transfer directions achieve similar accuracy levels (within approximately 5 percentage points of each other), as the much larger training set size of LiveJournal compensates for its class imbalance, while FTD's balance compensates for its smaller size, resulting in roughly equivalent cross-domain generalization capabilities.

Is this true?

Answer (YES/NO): NO